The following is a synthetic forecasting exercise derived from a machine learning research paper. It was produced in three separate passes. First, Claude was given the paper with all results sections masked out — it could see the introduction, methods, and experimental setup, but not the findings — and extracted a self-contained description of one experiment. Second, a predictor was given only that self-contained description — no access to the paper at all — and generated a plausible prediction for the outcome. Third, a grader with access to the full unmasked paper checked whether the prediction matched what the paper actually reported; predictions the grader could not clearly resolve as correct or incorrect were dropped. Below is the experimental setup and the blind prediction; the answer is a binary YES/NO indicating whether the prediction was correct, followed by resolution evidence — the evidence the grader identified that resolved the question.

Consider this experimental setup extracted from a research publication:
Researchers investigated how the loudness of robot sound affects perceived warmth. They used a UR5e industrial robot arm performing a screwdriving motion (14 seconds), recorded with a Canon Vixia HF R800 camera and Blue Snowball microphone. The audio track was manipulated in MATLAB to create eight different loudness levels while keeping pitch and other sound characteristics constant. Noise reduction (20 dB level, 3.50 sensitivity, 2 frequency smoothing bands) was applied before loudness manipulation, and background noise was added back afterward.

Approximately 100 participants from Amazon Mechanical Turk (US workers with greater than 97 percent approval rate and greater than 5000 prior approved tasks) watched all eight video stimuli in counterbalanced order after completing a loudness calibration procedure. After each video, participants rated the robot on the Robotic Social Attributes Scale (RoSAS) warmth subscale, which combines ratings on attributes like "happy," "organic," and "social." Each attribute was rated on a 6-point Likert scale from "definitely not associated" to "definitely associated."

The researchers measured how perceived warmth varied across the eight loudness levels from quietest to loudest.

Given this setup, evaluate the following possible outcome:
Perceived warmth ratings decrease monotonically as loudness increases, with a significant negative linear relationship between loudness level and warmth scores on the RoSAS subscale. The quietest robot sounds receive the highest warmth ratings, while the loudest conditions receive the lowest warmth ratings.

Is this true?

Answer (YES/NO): NO